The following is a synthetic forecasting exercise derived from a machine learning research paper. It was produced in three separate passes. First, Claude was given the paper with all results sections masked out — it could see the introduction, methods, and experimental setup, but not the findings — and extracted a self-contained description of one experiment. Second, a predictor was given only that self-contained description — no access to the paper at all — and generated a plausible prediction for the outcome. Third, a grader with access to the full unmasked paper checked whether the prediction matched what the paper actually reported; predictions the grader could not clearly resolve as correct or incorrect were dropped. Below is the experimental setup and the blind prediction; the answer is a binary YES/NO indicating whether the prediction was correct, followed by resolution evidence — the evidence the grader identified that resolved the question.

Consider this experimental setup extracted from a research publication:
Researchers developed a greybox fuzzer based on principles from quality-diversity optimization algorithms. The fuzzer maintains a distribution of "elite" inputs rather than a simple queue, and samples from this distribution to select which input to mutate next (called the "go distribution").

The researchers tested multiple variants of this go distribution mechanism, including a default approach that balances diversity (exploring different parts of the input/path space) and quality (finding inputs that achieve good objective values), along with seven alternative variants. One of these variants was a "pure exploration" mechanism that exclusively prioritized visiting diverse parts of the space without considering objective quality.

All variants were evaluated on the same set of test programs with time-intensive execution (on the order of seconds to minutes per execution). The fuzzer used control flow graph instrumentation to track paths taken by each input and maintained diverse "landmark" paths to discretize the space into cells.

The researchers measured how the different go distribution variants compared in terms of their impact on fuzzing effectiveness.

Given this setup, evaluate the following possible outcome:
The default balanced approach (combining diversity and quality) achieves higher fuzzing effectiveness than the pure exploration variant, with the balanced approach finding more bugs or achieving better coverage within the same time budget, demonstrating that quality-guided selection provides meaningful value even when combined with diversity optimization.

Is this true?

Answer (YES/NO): YES